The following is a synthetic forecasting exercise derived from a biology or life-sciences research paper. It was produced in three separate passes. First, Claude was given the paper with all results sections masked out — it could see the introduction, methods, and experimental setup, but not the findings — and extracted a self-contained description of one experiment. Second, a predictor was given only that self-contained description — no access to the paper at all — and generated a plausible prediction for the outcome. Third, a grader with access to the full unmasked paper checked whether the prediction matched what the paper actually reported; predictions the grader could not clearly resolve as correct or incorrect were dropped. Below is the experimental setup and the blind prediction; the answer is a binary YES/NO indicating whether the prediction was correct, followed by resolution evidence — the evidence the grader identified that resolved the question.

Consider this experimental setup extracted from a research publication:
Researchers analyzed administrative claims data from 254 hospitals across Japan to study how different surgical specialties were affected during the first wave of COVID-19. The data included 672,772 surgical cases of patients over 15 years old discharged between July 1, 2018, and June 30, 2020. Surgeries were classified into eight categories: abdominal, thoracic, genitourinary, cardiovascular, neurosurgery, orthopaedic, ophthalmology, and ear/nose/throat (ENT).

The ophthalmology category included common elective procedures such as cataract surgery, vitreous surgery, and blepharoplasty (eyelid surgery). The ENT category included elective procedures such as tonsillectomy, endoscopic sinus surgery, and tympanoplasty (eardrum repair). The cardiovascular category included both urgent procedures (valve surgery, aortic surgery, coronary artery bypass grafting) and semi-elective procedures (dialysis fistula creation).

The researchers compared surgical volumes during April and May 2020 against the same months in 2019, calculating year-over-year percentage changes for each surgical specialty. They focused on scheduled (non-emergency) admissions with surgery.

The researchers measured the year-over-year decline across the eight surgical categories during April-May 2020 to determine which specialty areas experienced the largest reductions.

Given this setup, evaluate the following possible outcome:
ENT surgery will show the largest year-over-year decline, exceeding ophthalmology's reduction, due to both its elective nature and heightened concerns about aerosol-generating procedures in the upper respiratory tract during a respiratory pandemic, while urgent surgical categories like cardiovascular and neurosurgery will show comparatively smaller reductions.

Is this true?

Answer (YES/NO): YES